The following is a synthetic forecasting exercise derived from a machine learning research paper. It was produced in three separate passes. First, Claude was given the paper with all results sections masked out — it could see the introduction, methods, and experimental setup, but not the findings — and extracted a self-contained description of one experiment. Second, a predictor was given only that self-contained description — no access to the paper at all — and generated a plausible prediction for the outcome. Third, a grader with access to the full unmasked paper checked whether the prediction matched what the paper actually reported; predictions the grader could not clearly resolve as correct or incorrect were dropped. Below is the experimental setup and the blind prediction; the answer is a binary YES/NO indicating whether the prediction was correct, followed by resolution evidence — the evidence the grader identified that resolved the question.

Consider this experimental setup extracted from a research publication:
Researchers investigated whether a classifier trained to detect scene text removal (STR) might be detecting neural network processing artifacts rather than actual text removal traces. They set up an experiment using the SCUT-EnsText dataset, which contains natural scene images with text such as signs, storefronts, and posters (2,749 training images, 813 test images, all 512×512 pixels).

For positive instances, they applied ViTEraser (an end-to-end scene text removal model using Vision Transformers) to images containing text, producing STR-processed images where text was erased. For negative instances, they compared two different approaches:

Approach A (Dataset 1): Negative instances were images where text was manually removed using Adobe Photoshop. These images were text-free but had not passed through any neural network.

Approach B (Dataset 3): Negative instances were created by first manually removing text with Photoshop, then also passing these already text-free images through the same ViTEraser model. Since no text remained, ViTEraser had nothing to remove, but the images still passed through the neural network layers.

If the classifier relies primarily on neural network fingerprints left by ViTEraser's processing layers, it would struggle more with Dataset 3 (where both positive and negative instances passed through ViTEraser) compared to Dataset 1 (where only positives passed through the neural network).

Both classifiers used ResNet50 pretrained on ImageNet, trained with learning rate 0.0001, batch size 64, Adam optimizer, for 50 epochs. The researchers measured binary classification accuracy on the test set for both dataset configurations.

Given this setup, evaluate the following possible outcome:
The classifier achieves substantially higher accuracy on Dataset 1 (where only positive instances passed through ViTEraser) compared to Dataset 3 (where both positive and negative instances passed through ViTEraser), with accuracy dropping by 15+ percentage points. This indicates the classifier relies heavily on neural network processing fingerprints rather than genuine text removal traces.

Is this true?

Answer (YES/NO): NO